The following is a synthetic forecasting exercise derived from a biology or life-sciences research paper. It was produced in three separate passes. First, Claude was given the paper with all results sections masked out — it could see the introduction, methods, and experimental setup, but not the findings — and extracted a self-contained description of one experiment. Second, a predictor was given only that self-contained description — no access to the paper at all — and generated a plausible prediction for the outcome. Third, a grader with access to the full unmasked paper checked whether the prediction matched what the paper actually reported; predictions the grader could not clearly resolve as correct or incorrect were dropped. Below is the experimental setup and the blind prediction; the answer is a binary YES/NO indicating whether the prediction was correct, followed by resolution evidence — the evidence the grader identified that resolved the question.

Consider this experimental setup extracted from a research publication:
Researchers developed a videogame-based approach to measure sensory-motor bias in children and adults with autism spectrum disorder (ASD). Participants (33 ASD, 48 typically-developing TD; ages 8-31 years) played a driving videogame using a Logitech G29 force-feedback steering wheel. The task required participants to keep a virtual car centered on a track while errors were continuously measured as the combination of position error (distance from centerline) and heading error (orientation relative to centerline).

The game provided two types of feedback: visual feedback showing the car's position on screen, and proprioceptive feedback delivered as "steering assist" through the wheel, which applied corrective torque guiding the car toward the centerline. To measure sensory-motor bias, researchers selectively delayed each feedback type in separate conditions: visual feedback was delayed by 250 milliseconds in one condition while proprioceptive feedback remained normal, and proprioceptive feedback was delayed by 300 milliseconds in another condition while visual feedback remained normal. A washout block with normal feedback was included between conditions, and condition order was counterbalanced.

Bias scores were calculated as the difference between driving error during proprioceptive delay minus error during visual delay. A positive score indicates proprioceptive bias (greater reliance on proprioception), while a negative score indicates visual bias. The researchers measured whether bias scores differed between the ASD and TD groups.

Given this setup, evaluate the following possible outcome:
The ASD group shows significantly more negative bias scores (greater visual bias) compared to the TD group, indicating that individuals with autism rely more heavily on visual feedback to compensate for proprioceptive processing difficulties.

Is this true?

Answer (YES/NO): NO